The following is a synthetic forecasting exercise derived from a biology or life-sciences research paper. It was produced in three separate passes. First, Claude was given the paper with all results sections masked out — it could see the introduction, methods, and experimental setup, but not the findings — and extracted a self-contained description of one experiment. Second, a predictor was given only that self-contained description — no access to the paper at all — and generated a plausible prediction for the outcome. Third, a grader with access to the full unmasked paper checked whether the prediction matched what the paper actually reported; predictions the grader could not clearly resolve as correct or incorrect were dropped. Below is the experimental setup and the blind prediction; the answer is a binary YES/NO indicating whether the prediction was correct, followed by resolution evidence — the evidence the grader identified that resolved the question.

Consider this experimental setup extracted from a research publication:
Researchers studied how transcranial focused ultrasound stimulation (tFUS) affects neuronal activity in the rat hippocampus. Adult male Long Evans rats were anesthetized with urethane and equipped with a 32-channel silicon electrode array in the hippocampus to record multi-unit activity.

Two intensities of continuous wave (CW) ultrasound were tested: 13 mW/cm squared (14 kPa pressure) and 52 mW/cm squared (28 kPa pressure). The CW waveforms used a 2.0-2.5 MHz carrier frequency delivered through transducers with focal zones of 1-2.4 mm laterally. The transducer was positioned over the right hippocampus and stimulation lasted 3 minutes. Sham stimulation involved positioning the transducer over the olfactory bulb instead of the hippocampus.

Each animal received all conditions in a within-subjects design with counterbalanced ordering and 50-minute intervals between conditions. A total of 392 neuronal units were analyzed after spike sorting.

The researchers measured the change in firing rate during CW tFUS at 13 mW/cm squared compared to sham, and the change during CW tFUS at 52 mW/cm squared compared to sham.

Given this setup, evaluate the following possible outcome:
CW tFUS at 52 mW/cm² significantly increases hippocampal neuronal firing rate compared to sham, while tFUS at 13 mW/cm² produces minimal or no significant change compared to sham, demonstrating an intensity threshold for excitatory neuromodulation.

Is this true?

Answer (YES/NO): YES